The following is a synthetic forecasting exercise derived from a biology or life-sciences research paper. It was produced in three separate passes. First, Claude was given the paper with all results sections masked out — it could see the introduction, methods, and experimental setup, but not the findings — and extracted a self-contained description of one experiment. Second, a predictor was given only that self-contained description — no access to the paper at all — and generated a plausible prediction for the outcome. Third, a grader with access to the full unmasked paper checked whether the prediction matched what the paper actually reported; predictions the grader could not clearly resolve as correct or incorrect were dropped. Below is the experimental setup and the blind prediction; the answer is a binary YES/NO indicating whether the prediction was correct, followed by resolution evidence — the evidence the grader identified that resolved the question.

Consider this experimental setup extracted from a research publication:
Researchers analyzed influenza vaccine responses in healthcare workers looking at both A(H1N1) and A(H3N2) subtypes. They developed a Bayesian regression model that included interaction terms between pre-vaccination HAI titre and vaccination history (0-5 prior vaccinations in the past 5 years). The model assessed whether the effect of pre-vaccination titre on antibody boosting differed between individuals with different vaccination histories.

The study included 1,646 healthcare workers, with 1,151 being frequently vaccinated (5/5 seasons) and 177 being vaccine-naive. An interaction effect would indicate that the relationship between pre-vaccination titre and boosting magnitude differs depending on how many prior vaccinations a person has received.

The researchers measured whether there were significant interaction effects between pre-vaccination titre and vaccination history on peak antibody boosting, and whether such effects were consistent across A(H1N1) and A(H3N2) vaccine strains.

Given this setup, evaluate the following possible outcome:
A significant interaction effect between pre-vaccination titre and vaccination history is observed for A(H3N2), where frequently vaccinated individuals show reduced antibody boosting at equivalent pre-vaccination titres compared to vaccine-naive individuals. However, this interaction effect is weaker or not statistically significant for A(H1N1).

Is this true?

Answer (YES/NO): YES